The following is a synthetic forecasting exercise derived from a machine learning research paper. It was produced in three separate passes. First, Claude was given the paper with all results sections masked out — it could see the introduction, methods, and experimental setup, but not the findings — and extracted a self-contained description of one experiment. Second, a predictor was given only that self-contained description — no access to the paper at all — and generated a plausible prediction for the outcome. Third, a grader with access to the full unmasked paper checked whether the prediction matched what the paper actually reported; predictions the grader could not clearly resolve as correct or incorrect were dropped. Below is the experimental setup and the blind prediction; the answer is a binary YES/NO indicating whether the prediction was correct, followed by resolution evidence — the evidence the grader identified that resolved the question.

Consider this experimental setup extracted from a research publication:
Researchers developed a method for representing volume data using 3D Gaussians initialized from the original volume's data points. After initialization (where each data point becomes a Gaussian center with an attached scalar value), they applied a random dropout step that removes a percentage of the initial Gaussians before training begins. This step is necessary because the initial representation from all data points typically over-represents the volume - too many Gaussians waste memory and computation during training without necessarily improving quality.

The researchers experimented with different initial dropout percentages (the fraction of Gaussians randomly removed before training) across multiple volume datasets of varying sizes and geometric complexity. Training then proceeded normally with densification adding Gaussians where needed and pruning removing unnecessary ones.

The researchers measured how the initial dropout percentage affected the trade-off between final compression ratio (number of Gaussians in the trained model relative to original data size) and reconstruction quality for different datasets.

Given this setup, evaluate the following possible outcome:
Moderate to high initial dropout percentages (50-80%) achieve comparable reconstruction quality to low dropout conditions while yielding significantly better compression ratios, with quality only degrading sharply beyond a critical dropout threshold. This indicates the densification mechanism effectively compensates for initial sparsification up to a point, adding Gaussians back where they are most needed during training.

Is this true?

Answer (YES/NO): NO